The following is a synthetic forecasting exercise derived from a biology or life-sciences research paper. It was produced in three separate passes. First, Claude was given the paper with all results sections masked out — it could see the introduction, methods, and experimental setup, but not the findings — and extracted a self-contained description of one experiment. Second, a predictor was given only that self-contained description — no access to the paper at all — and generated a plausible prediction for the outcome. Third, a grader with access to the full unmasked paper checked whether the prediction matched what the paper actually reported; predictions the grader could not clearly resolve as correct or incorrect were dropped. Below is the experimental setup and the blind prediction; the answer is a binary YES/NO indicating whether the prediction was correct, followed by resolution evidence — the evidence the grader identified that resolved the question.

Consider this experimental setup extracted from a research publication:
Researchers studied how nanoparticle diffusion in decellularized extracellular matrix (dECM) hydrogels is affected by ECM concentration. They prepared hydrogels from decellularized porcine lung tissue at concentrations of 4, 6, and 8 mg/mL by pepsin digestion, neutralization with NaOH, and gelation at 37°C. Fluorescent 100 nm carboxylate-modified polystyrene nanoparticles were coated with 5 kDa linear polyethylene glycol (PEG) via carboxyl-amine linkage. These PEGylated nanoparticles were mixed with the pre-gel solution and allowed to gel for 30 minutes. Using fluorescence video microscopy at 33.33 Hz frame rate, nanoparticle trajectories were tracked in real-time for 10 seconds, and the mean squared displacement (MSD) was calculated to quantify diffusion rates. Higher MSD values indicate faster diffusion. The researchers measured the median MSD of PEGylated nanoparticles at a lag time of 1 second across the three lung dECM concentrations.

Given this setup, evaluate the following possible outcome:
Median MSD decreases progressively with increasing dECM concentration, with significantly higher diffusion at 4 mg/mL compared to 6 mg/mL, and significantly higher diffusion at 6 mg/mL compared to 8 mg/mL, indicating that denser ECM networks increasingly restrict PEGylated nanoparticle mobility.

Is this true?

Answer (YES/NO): NO